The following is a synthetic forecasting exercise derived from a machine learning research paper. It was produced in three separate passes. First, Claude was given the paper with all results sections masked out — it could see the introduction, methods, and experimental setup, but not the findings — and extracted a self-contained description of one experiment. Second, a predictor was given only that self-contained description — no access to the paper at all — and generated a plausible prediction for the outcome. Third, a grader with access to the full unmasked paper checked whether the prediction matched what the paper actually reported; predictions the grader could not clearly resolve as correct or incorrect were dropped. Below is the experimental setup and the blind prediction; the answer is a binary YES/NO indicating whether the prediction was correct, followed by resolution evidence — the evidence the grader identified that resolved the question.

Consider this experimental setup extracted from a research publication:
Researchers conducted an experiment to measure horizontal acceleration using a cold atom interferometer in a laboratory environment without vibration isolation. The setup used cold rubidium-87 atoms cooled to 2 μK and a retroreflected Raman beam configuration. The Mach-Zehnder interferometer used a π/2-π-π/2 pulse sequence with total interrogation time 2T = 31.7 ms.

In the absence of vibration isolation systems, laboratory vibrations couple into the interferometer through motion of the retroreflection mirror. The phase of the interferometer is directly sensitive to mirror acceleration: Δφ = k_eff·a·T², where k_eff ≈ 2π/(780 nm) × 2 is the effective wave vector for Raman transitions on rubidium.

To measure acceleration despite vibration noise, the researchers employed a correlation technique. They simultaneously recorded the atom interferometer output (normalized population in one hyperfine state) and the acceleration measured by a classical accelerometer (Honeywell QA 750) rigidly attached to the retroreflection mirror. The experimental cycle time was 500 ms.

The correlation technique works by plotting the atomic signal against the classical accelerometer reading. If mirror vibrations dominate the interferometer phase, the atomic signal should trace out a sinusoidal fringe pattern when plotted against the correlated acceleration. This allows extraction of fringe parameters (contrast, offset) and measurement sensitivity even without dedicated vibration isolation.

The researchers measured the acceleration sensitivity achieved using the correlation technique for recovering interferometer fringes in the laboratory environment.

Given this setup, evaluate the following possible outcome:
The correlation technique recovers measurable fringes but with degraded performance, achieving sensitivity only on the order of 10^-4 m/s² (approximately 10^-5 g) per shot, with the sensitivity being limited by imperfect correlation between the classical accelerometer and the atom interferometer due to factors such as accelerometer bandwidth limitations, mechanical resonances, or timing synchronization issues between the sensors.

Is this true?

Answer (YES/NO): NO